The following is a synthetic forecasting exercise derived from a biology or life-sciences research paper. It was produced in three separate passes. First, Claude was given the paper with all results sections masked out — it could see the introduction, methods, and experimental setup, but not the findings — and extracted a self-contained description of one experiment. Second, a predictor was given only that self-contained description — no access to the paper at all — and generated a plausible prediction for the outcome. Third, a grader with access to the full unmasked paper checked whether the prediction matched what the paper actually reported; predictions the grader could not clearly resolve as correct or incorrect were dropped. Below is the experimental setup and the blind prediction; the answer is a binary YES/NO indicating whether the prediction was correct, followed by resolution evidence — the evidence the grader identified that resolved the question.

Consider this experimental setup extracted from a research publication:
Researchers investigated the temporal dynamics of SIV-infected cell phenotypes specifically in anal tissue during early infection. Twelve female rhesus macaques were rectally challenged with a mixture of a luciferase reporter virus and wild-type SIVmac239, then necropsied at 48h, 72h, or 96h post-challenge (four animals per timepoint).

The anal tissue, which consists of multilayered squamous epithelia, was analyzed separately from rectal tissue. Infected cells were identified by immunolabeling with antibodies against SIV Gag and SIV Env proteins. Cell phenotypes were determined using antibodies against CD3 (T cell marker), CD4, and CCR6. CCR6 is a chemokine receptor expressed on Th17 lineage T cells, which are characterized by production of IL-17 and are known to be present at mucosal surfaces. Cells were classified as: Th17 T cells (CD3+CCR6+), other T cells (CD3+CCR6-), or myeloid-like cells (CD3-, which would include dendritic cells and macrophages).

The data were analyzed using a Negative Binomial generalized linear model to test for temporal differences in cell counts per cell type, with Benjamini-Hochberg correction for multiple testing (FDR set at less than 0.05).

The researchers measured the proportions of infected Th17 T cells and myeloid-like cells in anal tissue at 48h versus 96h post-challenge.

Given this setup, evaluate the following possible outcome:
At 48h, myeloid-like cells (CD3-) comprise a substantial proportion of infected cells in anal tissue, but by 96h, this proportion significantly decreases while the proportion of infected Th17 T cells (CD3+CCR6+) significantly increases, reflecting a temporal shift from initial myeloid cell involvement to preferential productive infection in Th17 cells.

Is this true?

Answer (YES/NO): NO